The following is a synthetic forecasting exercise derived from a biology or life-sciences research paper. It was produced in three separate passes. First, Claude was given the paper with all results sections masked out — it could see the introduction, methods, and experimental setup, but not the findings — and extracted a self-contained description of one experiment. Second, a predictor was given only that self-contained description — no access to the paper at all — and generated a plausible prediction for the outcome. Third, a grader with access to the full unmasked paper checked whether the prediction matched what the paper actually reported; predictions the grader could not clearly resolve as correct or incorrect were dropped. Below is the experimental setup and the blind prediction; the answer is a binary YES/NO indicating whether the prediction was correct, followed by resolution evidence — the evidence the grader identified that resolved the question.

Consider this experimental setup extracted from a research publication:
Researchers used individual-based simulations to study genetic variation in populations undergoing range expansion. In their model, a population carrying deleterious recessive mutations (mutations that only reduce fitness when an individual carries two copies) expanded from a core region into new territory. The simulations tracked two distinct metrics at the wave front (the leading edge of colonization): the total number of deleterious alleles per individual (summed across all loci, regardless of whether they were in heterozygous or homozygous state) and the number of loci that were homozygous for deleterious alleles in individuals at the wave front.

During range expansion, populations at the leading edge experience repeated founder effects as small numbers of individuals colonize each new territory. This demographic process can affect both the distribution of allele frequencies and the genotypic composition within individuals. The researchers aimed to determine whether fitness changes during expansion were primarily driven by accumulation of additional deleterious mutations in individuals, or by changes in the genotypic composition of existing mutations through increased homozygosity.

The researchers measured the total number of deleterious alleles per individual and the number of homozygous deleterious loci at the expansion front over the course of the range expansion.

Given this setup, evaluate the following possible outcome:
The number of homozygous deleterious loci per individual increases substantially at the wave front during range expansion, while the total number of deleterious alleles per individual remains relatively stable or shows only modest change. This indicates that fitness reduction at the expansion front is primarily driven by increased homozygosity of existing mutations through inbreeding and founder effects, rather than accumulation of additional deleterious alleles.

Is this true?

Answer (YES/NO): YES